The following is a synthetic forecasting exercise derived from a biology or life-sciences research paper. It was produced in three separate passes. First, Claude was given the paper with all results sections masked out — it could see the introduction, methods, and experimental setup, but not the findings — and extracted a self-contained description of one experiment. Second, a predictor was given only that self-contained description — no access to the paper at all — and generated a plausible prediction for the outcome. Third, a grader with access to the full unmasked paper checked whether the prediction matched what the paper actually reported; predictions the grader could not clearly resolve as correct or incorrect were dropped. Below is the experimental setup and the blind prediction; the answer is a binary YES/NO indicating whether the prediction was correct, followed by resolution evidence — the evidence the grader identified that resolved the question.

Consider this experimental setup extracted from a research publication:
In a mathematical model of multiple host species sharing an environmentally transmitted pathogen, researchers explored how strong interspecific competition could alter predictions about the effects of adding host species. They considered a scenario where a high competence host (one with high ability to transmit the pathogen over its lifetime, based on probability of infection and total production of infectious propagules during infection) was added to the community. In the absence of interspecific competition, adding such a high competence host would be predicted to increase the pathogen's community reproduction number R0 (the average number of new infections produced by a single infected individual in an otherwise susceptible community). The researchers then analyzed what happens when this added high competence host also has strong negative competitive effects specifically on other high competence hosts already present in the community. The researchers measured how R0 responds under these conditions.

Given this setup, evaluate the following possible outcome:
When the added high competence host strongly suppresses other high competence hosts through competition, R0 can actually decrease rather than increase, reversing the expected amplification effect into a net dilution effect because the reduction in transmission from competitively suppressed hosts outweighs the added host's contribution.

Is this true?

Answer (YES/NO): YES